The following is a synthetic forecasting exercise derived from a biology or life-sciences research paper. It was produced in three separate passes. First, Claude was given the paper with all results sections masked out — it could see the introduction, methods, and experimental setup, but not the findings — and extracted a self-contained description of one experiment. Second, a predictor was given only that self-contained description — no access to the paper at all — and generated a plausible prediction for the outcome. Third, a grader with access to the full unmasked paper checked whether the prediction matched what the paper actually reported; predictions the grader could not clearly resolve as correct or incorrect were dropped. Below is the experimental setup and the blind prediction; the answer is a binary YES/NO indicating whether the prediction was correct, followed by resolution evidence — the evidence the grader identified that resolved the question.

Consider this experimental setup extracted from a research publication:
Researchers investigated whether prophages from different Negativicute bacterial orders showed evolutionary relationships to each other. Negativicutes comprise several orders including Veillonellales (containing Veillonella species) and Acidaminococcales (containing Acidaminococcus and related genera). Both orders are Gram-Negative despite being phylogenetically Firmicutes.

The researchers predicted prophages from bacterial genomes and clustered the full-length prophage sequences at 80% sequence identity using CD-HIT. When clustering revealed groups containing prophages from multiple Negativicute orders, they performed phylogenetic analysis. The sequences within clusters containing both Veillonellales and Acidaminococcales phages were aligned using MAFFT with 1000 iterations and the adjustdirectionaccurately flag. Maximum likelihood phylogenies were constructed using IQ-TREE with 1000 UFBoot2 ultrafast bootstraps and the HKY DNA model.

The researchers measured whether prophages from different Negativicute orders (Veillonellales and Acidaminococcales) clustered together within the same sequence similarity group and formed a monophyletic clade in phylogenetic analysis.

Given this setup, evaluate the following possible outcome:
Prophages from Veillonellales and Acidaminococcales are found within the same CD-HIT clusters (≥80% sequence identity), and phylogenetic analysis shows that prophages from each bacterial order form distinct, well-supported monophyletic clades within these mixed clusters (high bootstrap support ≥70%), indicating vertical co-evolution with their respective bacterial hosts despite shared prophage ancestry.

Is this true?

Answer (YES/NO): NO